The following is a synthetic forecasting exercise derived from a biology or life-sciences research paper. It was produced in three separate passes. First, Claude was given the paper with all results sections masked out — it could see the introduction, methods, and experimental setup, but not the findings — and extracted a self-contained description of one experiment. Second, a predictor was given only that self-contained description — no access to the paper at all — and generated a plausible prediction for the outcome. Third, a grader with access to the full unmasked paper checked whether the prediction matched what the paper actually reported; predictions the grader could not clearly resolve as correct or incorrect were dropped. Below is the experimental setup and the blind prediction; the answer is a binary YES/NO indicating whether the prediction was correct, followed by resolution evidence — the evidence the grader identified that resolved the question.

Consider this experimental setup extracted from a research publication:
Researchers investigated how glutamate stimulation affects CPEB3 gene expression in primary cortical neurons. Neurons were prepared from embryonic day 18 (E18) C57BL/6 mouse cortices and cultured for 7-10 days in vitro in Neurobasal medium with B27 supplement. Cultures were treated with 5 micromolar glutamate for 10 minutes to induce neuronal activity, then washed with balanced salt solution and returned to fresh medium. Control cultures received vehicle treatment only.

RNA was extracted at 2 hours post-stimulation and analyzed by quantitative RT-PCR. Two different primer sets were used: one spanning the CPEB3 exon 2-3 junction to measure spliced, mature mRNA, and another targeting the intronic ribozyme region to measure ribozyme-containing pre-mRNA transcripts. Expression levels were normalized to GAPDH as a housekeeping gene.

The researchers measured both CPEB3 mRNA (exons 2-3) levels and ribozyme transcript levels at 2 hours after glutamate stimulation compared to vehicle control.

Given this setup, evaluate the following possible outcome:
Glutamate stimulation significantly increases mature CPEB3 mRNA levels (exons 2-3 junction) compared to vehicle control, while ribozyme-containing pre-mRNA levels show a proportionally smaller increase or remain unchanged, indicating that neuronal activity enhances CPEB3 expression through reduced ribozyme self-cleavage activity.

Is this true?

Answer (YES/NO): NO